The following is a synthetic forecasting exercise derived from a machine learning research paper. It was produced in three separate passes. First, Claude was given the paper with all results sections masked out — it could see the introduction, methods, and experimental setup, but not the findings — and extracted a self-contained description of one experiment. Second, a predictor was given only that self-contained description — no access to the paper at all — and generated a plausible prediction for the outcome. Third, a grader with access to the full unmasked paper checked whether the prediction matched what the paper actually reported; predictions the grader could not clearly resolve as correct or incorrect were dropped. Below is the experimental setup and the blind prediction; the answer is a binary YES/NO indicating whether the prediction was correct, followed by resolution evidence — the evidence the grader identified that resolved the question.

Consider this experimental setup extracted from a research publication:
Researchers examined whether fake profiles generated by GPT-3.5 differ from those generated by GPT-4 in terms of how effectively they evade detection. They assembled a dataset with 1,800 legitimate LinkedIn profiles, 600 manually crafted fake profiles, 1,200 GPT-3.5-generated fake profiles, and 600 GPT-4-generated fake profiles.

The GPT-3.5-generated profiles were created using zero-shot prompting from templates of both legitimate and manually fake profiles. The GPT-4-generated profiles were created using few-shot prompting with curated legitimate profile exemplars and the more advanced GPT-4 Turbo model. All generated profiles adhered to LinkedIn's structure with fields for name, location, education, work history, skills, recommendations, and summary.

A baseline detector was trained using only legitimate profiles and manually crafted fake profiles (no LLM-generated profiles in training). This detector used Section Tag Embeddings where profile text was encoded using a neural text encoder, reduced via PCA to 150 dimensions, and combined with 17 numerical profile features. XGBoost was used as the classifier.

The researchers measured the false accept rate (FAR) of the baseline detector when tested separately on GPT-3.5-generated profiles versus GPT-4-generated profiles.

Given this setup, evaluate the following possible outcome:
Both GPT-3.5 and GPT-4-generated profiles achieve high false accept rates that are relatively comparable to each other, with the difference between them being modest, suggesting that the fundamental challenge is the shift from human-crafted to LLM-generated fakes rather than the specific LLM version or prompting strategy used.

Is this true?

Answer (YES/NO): NO